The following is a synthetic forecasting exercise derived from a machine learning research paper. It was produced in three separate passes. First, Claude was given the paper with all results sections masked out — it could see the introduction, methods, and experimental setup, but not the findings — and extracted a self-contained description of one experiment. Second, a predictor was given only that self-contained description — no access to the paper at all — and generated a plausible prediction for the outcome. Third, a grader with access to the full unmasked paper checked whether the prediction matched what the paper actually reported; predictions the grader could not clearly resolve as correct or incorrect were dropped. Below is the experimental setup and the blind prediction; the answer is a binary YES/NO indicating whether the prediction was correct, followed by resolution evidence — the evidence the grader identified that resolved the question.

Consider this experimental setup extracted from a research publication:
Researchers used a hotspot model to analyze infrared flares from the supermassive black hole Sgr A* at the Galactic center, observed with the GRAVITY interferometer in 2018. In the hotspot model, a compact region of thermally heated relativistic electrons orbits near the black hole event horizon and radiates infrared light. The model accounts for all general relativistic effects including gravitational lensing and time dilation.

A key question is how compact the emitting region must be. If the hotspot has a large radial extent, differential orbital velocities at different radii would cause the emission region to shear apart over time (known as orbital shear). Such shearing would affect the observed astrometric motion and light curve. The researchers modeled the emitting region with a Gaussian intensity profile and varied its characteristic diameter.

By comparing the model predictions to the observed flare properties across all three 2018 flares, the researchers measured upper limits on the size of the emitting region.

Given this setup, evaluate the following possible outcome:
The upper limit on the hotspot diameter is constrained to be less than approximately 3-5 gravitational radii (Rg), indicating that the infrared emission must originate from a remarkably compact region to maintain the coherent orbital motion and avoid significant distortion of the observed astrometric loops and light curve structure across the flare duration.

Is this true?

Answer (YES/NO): YES